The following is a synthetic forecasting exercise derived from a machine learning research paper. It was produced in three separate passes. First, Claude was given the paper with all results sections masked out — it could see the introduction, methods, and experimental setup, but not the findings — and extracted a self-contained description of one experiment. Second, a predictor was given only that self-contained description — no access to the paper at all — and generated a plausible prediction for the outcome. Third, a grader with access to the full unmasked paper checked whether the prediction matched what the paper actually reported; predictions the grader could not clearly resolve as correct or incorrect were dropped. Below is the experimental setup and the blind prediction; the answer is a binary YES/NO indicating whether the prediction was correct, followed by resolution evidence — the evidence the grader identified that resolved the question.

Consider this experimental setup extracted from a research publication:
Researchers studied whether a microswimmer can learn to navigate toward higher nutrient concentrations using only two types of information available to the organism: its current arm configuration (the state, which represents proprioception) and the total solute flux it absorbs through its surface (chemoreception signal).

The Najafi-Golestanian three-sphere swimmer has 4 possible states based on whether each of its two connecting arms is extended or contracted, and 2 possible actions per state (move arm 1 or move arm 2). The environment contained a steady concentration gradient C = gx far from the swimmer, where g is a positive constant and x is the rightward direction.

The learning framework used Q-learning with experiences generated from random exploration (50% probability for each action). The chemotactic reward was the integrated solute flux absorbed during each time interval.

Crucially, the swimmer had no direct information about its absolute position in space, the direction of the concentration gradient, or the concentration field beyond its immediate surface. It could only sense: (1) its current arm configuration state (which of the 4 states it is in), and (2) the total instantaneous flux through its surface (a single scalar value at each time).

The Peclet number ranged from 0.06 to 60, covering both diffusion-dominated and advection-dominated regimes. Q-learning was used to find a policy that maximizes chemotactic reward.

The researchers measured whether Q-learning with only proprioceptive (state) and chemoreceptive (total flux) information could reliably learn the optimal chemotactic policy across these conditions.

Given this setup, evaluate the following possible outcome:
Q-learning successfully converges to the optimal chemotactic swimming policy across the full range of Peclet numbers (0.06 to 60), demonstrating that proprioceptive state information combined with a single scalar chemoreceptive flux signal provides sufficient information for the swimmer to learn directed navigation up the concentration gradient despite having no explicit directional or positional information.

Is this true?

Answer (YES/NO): NO